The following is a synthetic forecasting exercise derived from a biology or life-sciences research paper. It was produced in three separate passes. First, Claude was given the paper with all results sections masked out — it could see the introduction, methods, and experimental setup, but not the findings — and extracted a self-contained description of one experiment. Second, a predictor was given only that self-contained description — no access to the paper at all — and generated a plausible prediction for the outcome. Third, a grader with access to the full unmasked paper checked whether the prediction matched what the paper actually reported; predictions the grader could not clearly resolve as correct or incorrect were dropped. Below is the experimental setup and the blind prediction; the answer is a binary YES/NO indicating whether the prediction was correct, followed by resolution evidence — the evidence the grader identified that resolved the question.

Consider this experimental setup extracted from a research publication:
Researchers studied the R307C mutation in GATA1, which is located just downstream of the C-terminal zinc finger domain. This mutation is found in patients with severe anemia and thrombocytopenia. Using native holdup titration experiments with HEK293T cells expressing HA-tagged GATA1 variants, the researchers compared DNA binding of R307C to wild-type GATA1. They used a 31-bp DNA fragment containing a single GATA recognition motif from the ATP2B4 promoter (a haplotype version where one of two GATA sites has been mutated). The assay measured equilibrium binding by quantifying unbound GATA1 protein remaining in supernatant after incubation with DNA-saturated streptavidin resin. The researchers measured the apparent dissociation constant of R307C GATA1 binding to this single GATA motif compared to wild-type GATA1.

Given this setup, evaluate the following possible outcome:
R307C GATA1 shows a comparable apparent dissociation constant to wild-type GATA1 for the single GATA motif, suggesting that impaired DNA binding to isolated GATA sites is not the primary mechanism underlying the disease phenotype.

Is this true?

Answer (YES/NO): NO